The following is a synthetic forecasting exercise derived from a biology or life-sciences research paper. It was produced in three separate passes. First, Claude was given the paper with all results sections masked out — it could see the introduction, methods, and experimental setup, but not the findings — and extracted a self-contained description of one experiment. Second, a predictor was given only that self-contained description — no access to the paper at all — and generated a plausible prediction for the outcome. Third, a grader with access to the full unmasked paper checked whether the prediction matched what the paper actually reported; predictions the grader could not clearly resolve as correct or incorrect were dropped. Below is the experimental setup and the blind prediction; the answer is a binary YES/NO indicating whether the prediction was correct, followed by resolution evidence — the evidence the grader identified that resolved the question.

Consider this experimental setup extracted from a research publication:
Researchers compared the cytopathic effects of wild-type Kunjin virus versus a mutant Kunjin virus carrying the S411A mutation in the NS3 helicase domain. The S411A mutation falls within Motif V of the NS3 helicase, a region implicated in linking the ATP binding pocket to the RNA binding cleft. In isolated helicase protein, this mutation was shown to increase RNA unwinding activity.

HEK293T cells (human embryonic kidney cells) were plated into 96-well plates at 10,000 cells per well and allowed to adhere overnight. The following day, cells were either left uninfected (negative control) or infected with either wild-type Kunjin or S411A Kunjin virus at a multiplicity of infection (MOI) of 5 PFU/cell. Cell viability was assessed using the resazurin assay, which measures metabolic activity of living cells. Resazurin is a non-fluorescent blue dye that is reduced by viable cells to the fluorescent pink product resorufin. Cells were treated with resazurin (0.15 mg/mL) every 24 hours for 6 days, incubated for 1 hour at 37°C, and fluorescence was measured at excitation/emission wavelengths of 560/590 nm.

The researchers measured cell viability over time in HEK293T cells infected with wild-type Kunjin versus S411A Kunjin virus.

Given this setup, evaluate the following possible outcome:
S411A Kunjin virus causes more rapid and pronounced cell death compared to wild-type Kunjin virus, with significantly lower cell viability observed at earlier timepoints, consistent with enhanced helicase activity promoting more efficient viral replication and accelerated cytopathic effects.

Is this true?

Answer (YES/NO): NO